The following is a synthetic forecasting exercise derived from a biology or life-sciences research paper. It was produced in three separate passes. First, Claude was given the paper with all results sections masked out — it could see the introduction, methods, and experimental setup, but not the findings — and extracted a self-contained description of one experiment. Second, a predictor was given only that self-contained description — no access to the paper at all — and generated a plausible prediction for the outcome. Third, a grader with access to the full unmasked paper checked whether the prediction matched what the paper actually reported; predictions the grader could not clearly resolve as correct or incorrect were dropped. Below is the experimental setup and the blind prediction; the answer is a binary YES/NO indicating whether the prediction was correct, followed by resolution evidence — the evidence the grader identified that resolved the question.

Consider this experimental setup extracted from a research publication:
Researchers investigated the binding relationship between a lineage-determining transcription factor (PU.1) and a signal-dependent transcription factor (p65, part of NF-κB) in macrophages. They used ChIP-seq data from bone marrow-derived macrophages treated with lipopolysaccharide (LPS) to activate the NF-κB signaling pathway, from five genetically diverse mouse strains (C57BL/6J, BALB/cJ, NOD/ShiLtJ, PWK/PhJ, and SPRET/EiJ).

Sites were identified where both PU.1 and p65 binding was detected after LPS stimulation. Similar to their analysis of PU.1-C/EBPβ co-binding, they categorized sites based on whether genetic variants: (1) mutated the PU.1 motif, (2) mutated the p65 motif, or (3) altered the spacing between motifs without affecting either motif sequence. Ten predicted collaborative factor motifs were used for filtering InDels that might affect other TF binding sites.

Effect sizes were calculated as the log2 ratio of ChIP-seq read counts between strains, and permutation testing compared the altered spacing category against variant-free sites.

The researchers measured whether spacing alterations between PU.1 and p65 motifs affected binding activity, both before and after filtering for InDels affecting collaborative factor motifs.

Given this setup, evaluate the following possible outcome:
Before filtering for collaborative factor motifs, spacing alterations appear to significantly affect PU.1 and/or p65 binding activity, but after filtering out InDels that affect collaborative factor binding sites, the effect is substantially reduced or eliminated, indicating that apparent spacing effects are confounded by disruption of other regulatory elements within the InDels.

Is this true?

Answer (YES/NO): YES